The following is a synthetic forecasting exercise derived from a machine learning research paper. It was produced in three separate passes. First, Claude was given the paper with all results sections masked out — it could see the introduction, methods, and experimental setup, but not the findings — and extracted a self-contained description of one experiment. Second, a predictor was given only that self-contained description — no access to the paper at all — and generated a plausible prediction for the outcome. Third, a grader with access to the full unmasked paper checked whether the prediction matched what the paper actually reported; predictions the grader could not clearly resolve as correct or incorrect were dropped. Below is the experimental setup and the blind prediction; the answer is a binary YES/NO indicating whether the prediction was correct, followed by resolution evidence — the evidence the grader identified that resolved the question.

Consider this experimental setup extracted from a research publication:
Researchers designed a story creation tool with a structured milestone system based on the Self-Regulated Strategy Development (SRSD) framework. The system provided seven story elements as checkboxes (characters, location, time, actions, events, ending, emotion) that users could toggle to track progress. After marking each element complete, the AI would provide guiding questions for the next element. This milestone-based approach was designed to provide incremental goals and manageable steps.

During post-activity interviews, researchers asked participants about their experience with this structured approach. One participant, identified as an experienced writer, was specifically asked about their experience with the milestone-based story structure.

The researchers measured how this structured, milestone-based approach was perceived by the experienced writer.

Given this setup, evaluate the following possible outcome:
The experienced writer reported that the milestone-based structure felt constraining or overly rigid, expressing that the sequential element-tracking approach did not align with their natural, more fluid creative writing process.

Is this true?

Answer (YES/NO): YES